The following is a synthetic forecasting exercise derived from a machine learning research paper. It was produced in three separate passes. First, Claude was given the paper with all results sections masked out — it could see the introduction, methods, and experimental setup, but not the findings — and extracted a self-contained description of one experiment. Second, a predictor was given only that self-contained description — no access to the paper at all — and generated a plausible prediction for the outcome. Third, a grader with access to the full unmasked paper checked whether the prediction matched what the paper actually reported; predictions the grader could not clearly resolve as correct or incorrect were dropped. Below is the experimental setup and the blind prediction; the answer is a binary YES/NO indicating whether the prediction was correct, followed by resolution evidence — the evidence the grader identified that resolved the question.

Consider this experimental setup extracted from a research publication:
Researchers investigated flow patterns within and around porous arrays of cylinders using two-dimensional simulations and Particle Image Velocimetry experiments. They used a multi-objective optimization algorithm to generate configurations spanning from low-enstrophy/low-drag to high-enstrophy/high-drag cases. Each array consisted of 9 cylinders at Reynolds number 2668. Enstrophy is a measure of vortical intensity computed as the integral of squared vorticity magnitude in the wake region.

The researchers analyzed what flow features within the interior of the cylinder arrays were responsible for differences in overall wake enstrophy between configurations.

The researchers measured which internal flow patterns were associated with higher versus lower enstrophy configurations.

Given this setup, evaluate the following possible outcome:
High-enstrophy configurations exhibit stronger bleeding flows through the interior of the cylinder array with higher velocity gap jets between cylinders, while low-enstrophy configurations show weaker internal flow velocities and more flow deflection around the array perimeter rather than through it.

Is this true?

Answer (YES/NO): NO